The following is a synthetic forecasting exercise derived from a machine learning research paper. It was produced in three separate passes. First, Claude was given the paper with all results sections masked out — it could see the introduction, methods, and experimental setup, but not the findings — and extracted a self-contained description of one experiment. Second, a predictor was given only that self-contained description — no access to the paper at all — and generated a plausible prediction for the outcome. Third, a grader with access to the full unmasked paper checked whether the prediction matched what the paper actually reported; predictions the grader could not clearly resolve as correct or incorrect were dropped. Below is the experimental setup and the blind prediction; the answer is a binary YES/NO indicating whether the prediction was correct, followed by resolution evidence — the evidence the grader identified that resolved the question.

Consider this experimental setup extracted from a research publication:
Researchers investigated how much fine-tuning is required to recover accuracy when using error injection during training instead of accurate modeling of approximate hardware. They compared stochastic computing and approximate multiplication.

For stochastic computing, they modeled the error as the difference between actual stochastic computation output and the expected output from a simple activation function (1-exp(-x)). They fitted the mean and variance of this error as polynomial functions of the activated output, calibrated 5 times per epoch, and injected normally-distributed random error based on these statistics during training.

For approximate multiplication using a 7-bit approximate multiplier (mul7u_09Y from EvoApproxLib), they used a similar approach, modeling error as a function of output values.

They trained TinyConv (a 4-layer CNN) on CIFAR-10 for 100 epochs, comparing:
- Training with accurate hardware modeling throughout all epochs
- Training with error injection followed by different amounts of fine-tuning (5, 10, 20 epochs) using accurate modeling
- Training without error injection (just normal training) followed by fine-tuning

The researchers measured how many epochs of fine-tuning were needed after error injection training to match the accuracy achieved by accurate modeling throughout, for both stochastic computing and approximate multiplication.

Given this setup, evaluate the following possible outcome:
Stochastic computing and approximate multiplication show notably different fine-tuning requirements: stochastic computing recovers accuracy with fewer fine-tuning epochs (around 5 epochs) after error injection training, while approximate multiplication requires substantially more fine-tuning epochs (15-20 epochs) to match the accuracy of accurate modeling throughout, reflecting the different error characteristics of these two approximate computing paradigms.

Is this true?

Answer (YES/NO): NO